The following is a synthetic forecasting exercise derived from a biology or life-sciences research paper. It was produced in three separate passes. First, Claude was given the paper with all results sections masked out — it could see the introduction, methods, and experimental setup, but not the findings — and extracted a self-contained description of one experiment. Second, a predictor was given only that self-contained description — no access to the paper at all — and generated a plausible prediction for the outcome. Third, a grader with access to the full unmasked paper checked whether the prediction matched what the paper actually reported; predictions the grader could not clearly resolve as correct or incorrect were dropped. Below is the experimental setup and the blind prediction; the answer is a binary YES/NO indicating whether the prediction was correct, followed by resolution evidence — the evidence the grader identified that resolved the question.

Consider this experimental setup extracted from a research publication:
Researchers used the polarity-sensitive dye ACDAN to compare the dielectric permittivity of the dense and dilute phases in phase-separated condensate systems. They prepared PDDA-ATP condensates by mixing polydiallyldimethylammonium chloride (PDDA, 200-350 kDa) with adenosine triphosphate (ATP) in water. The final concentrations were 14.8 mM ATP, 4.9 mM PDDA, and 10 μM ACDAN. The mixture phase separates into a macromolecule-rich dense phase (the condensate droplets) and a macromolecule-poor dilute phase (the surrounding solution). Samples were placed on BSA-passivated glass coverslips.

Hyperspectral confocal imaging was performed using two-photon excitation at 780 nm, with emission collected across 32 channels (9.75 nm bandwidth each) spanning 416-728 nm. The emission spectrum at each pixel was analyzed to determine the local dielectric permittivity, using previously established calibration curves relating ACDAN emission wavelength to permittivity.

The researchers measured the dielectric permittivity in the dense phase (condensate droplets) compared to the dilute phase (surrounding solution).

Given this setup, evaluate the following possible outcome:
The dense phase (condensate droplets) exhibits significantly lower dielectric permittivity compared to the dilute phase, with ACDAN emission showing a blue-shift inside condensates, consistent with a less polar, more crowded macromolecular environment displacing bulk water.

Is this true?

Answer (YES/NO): YES